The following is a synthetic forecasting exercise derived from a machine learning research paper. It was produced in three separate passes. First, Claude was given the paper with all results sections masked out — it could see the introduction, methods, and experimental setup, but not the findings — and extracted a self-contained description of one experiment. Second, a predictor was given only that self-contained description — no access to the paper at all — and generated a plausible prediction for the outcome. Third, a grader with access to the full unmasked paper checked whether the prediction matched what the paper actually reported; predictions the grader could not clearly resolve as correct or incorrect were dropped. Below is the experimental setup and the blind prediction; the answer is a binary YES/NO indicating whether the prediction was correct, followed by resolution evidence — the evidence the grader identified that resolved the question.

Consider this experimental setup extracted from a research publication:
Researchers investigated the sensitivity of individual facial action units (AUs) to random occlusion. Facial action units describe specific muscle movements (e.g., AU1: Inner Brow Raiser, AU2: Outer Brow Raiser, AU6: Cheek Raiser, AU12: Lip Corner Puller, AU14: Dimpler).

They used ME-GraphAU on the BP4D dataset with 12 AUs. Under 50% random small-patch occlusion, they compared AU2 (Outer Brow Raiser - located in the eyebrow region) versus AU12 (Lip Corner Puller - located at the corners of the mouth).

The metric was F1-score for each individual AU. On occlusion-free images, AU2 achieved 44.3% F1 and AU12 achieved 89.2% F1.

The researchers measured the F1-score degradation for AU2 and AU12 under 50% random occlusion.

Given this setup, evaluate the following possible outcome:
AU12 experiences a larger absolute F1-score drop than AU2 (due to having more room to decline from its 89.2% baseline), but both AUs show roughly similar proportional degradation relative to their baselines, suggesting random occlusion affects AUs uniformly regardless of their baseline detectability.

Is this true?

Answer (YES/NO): NO